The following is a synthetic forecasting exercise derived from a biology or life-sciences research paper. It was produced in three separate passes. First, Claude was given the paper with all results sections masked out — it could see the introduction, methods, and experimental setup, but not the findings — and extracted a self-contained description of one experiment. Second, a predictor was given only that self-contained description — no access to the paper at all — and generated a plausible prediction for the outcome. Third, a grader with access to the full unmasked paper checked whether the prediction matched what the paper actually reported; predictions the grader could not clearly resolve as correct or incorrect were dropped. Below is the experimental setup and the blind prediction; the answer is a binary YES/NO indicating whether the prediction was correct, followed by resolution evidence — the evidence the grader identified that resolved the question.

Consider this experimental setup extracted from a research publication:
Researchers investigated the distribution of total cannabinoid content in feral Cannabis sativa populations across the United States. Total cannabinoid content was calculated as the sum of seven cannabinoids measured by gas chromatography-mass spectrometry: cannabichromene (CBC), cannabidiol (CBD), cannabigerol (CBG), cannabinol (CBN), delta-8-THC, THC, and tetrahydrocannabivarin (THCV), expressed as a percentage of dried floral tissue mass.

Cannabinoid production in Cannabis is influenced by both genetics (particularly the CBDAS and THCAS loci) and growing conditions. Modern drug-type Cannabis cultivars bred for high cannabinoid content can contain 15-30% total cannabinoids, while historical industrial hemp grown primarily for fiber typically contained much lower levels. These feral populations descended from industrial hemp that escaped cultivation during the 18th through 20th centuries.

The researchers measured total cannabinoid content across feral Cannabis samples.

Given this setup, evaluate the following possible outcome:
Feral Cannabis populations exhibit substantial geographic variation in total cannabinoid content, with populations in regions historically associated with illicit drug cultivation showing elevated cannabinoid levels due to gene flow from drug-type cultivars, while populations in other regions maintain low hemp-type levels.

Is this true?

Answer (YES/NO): NO